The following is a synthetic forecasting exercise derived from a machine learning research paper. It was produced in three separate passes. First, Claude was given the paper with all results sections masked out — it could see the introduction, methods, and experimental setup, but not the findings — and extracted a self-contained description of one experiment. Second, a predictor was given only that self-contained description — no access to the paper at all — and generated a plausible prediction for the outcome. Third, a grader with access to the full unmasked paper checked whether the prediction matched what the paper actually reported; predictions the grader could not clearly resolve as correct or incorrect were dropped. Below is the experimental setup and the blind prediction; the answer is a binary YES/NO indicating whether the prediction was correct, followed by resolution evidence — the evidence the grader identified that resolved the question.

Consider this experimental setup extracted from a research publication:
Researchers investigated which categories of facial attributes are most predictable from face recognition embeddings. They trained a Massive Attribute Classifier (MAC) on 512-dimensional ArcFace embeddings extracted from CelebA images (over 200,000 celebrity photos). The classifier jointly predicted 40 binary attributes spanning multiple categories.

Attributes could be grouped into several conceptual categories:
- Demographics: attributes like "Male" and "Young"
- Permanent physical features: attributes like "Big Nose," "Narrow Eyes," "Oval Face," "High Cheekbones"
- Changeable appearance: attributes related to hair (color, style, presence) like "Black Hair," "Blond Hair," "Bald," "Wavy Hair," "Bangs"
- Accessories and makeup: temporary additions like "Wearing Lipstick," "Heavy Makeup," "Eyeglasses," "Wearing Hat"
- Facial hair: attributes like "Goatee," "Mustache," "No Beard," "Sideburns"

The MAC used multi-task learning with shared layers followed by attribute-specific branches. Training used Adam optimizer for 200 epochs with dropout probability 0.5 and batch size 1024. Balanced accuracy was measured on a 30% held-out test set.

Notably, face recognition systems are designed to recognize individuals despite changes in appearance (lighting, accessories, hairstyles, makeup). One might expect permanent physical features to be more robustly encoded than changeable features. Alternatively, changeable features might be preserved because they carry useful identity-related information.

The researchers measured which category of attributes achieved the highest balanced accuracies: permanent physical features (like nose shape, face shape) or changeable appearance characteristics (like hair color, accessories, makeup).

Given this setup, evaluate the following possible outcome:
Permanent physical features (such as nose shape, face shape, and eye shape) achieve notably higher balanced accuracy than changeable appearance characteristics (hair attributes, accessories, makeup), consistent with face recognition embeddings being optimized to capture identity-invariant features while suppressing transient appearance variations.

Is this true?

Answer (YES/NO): NO